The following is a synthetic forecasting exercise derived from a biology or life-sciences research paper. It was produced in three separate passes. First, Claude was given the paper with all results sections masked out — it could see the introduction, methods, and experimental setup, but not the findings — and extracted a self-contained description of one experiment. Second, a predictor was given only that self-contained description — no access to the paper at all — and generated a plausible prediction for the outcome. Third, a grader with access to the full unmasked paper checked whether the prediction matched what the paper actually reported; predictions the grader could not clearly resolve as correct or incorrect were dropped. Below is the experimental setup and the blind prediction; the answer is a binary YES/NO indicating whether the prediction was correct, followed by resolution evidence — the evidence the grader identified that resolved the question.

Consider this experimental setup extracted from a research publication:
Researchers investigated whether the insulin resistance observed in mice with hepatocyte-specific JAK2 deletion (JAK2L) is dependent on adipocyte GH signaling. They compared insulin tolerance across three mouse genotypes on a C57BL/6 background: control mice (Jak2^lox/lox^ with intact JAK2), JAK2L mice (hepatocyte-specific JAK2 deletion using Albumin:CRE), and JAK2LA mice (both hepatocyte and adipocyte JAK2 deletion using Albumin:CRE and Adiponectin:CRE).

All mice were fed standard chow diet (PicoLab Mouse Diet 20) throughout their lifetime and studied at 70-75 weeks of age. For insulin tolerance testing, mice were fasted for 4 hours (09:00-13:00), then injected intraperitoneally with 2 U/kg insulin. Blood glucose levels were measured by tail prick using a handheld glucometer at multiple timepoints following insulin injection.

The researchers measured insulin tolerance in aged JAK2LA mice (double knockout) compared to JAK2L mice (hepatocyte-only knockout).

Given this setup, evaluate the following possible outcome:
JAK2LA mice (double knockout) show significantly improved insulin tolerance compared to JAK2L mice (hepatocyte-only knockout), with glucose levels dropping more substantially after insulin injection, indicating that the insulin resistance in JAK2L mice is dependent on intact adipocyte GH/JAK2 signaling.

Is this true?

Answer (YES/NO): YES